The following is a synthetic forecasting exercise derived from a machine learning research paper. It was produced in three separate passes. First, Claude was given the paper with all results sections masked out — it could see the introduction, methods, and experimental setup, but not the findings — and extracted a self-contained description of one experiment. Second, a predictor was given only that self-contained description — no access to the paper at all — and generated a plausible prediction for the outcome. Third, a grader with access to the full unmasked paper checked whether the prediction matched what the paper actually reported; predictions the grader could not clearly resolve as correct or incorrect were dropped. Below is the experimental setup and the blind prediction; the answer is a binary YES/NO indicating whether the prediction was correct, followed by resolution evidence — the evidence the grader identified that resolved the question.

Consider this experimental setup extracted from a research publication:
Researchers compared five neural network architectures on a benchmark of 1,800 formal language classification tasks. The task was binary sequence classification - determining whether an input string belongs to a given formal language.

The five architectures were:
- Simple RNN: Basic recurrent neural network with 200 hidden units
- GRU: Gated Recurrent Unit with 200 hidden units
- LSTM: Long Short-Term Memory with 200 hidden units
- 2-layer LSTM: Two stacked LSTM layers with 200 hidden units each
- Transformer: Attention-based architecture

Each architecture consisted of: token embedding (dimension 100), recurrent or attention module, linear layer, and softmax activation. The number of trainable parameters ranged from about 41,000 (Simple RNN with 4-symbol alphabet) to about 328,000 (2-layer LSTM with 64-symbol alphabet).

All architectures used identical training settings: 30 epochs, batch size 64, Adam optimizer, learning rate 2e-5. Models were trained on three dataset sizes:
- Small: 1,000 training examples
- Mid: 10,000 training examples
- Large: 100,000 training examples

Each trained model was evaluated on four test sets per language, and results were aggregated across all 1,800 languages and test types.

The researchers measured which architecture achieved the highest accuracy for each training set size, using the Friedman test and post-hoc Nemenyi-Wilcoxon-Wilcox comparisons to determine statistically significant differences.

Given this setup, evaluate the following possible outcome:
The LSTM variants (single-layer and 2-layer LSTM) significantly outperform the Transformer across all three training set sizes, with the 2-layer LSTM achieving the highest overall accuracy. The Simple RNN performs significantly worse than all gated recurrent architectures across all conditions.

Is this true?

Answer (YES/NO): NO